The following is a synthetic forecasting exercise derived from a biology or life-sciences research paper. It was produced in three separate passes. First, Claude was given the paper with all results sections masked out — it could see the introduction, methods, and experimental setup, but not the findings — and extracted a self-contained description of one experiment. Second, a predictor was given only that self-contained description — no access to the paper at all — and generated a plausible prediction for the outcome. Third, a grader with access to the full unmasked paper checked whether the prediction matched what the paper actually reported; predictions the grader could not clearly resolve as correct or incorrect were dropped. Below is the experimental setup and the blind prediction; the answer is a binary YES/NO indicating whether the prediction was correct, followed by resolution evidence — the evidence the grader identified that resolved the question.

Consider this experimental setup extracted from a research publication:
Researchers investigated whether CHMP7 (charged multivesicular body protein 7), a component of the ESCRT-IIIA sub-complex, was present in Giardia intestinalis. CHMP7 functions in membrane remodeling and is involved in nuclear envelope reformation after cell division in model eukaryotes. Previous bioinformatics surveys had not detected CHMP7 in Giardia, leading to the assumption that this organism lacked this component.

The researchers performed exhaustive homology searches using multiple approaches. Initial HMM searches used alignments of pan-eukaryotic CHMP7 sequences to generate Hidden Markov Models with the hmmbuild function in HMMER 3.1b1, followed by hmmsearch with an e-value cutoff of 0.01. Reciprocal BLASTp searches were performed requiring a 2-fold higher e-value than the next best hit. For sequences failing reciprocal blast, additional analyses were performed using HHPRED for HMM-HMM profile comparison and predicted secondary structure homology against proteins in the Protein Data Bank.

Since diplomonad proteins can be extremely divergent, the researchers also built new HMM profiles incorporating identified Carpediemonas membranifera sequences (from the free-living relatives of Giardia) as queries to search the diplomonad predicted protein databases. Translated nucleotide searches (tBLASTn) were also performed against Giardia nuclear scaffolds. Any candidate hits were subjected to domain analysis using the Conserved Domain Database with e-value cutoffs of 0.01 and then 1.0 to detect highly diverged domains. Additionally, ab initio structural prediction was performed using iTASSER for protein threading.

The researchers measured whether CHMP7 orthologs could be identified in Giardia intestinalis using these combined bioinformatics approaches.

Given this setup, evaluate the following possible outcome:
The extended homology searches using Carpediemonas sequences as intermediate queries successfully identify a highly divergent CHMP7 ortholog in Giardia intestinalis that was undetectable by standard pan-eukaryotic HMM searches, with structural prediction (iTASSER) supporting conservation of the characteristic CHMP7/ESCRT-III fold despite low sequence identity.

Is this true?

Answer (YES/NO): NO